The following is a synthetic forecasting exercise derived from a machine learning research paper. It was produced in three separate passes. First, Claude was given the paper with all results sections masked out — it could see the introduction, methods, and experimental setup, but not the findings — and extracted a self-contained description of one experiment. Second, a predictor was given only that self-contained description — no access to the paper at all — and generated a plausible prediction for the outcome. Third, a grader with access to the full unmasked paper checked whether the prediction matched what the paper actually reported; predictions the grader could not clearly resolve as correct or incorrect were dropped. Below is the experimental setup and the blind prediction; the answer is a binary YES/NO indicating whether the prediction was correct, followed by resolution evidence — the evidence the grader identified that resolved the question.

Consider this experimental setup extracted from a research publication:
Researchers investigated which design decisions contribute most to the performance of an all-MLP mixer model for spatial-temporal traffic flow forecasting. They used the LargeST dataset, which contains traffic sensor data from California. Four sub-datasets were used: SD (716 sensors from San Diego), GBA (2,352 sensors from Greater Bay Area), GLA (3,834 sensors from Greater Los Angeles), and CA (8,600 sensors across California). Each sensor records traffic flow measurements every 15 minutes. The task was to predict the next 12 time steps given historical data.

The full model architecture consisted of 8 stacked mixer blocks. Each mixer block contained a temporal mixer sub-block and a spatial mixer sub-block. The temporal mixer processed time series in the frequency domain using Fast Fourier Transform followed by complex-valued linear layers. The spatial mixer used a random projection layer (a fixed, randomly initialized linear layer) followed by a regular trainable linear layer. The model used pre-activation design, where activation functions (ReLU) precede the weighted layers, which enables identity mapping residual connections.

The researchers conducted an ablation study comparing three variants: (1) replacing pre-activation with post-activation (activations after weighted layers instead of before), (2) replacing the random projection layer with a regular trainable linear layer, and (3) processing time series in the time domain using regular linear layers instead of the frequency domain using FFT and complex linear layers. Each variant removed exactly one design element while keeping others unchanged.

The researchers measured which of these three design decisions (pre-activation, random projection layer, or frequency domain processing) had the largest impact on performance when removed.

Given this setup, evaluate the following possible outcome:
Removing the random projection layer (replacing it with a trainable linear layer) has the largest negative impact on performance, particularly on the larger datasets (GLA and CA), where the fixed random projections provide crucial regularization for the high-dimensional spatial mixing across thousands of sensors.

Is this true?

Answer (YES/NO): NO